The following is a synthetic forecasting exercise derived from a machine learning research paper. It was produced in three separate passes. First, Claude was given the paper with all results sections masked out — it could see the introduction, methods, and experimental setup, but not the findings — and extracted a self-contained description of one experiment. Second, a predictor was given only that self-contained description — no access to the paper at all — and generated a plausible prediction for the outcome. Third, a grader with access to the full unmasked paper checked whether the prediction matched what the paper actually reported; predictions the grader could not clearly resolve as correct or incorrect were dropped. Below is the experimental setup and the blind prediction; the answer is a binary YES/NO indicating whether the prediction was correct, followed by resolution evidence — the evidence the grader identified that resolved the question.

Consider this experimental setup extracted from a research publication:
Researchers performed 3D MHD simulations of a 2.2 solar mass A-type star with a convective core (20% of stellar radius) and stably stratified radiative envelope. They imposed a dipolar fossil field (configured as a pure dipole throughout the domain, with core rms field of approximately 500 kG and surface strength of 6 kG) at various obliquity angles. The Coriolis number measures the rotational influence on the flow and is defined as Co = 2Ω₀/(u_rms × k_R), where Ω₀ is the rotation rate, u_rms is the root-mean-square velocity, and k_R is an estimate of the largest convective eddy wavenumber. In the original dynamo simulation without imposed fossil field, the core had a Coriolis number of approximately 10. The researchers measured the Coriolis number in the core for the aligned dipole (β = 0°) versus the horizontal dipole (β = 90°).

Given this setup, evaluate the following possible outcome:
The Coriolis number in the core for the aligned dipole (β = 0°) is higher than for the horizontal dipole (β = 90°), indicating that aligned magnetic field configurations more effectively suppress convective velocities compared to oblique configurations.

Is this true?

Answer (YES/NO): YES